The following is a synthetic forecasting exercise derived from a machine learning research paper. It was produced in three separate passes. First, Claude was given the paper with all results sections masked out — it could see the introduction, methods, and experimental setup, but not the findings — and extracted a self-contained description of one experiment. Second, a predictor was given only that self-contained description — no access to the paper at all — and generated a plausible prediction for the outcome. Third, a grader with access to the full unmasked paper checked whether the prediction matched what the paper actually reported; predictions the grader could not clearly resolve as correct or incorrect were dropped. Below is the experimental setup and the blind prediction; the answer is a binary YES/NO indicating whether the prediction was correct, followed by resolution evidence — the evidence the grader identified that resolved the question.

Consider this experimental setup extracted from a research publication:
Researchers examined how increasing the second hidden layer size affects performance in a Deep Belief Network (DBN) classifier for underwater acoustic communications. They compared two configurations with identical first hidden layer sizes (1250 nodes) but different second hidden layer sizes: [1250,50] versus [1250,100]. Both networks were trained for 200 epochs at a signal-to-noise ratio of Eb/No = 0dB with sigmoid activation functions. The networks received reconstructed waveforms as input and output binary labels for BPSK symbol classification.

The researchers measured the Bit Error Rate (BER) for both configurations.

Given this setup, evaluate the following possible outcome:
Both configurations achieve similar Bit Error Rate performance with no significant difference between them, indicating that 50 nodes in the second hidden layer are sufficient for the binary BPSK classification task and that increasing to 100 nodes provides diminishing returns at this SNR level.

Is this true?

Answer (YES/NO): YES